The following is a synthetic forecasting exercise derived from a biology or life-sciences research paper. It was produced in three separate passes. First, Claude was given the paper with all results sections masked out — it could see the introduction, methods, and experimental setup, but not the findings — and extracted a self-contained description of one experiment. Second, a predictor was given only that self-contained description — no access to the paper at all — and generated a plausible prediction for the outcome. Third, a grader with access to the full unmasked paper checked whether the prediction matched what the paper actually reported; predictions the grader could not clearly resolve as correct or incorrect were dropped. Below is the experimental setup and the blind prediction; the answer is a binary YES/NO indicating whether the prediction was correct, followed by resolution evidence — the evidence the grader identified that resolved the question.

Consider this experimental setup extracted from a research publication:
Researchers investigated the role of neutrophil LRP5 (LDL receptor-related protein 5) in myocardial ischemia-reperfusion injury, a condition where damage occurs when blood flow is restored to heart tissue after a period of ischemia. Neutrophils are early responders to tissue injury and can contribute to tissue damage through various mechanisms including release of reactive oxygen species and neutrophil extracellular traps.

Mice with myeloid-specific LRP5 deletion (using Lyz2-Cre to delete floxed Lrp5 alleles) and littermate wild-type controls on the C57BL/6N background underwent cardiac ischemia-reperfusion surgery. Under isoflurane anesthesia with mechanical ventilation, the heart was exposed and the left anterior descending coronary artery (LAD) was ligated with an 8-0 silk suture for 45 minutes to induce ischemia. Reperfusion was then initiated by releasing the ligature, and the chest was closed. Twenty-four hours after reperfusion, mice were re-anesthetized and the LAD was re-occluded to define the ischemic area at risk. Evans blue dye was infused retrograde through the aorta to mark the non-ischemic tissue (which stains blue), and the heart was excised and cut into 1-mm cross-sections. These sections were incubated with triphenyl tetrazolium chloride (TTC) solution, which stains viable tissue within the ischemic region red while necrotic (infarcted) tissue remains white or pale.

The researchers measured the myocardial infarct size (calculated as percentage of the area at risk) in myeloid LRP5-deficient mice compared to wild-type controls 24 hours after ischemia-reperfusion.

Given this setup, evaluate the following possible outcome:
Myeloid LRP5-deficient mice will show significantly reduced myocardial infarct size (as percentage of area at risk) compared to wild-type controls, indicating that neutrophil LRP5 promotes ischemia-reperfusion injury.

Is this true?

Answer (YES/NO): NO